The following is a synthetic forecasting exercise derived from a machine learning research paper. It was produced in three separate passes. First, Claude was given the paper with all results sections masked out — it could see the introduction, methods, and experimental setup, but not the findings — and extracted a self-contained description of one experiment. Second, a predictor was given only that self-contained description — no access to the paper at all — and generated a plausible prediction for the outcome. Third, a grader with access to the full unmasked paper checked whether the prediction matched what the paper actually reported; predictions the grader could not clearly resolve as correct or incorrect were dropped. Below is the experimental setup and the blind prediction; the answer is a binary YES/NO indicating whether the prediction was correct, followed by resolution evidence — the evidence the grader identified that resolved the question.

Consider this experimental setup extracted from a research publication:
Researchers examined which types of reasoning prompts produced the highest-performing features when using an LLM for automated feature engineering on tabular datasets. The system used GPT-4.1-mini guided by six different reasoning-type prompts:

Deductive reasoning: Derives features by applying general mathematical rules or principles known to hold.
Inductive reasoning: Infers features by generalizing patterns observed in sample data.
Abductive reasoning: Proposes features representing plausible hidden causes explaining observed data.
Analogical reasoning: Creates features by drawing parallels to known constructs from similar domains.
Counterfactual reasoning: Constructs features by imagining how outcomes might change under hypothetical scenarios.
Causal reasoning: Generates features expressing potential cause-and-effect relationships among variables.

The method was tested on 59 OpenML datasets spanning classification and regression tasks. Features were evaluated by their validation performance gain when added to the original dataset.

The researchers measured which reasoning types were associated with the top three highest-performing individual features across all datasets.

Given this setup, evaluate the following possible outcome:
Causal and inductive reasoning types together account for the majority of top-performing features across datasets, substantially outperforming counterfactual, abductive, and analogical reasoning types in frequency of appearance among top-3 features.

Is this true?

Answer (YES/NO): NO